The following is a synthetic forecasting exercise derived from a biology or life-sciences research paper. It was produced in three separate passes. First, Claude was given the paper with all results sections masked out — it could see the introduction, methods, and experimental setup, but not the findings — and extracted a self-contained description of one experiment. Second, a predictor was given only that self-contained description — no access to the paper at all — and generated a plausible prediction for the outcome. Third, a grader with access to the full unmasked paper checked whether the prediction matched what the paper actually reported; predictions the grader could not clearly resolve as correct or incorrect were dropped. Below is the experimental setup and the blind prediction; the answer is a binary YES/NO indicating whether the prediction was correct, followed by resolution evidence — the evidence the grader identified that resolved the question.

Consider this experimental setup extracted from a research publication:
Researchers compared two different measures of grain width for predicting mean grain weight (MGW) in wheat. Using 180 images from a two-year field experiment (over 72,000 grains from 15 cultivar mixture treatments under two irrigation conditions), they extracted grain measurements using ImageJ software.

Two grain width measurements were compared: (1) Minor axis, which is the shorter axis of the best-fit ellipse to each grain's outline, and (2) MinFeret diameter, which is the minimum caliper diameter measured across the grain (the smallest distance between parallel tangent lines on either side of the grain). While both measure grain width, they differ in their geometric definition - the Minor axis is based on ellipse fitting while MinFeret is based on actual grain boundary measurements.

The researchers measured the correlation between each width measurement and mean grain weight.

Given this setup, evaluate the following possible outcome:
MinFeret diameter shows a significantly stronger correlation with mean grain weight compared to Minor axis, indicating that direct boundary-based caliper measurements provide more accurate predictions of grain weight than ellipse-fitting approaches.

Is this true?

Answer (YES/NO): NO